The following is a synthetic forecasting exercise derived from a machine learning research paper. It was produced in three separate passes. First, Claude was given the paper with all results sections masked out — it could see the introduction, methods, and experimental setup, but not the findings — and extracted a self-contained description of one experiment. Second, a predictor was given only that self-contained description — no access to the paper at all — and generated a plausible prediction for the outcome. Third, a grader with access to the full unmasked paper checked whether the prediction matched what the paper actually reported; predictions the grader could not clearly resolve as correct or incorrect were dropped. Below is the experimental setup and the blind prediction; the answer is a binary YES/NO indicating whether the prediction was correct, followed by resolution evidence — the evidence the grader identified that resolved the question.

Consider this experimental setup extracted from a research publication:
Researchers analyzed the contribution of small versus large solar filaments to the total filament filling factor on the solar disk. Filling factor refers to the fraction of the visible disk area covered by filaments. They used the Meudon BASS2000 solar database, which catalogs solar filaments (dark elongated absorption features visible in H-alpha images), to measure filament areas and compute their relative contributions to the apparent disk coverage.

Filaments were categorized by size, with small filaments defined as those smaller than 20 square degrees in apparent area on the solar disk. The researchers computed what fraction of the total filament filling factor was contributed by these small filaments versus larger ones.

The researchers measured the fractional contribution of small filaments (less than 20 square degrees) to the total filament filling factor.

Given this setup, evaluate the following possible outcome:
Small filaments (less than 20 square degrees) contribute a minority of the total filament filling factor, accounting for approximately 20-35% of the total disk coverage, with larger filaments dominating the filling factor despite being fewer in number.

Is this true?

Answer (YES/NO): NO